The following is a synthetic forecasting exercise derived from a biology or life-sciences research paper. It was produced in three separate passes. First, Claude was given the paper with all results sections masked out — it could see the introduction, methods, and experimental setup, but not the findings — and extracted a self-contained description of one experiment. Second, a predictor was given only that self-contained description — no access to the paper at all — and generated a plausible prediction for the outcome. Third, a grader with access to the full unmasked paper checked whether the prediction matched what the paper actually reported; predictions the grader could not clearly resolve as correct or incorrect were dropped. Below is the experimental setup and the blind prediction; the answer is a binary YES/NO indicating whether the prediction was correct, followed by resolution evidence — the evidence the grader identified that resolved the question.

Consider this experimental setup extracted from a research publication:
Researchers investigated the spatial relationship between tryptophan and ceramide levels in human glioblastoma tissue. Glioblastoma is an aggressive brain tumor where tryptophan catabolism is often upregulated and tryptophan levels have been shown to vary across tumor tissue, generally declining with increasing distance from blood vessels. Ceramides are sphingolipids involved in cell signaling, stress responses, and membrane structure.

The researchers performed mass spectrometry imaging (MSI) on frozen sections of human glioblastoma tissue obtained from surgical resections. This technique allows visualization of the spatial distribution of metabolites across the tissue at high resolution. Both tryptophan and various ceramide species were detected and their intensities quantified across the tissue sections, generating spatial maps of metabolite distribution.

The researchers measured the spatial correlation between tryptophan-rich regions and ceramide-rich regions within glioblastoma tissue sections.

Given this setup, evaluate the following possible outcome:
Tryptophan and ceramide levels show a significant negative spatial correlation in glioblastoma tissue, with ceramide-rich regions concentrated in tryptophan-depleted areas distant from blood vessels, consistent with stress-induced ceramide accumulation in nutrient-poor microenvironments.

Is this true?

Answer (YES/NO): YES